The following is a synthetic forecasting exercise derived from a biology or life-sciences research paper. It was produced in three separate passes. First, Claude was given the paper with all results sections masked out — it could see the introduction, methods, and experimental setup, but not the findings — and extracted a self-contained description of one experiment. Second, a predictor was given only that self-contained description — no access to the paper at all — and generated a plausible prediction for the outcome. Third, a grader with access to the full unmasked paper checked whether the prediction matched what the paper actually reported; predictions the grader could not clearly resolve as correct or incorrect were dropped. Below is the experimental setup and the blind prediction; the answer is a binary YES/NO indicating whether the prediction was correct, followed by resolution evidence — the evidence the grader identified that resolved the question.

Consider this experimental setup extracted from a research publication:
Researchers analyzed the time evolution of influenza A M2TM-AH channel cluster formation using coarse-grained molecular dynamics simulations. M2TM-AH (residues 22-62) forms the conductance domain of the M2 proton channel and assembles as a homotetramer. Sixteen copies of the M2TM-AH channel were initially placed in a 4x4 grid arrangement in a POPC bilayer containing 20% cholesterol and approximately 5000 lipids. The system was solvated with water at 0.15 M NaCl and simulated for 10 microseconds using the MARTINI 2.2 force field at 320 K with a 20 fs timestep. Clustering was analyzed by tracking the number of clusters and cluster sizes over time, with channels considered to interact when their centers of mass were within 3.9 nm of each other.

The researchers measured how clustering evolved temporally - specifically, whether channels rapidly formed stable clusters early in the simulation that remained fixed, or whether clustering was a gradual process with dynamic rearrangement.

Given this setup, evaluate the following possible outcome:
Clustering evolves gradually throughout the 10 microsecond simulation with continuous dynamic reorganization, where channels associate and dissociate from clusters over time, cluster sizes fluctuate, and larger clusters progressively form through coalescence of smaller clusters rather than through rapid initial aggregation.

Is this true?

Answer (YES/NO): NO